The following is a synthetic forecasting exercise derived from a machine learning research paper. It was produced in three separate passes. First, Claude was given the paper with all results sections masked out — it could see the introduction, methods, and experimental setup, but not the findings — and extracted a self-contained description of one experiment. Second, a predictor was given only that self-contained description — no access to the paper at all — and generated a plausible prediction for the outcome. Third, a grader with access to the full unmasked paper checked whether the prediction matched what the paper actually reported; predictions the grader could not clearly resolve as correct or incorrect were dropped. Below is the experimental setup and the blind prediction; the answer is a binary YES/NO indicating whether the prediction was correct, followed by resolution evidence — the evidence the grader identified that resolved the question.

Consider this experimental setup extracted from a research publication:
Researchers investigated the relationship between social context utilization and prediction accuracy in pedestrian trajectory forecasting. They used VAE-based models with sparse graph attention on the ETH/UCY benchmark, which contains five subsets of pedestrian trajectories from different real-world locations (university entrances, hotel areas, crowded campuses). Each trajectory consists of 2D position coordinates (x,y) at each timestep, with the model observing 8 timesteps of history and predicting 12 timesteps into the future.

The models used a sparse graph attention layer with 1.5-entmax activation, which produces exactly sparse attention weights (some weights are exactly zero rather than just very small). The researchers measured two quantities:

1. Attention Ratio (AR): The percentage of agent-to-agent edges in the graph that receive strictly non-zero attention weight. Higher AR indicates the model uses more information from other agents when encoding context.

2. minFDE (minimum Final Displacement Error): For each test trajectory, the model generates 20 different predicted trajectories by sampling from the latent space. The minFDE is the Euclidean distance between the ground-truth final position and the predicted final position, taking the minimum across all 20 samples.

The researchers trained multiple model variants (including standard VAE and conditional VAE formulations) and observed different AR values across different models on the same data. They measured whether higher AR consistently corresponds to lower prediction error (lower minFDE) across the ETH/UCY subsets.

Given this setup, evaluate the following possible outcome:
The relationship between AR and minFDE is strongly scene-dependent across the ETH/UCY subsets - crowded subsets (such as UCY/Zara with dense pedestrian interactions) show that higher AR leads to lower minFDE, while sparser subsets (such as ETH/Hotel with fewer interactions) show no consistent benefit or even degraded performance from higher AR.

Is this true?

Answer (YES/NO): NO